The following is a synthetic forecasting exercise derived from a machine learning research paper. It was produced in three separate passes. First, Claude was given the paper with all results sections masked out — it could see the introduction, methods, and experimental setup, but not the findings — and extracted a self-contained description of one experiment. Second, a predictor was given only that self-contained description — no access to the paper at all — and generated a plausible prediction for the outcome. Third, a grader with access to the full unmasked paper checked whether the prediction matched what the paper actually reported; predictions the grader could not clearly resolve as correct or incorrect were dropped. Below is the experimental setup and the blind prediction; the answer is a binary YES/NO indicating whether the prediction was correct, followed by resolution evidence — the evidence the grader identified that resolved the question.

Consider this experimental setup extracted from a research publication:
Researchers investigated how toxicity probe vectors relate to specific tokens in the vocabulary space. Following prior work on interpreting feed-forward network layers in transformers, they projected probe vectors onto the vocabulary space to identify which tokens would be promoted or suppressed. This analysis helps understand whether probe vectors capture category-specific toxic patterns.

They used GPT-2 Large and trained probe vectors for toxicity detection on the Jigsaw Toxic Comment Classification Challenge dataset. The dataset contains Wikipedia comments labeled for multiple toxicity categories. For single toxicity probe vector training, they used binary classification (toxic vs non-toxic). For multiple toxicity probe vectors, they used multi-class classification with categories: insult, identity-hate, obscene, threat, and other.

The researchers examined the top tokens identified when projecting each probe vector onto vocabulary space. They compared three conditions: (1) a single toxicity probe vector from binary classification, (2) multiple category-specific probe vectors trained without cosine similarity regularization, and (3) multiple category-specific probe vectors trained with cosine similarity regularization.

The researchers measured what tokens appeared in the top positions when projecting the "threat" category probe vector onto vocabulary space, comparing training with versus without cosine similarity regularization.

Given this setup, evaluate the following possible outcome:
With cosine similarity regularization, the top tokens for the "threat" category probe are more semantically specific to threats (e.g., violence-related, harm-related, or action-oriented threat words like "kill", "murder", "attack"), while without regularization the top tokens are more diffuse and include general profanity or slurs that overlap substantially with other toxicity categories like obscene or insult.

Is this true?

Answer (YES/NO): NO